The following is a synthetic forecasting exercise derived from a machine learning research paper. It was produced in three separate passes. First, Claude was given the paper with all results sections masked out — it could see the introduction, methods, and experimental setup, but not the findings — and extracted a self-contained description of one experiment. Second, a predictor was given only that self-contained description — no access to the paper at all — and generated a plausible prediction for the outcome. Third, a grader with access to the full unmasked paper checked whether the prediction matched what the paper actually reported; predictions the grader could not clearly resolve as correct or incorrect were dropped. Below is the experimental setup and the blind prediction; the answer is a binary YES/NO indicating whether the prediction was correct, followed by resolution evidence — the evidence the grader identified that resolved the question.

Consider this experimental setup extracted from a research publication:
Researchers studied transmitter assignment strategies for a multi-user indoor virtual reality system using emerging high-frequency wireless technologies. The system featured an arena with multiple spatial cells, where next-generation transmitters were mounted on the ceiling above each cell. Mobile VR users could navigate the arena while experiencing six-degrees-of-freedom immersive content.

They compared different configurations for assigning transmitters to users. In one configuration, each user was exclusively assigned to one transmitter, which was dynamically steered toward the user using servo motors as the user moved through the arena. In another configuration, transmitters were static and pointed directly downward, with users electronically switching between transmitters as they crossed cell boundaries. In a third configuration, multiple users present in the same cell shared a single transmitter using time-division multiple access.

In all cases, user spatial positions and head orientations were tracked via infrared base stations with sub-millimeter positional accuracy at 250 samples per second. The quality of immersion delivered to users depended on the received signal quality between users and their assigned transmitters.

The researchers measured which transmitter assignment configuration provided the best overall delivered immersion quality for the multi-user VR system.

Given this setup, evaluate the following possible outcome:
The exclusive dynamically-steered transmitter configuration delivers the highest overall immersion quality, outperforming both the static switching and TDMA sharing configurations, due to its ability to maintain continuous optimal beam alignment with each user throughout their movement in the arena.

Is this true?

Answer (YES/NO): YES